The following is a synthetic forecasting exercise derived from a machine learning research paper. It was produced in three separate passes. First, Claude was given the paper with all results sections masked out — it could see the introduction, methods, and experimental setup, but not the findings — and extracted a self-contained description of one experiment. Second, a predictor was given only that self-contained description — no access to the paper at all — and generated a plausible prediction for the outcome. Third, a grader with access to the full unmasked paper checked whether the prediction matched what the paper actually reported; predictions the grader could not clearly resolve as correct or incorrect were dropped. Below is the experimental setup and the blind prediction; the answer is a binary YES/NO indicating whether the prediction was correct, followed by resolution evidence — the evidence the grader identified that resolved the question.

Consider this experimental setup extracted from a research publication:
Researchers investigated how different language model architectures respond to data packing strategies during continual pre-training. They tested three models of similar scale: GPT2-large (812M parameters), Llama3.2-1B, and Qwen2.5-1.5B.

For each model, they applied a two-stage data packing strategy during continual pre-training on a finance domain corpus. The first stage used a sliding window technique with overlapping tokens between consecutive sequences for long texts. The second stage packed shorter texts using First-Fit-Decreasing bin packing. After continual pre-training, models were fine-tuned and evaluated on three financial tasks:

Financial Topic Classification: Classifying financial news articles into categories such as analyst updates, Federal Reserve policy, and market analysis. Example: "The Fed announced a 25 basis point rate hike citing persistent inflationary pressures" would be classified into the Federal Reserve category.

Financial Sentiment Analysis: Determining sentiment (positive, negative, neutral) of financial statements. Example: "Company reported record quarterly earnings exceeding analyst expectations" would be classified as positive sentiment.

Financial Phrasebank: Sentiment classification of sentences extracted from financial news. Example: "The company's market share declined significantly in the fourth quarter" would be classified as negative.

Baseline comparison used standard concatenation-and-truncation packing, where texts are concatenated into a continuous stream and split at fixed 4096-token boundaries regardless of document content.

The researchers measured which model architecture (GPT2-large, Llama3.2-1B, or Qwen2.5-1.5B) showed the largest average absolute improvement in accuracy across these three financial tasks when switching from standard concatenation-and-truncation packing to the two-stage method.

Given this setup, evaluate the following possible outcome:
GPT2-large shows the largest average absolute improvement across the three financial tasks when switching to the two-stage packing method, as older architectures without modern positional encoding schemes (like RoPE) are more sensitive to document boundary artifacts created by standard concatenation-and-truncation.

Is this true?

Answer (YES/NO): NO